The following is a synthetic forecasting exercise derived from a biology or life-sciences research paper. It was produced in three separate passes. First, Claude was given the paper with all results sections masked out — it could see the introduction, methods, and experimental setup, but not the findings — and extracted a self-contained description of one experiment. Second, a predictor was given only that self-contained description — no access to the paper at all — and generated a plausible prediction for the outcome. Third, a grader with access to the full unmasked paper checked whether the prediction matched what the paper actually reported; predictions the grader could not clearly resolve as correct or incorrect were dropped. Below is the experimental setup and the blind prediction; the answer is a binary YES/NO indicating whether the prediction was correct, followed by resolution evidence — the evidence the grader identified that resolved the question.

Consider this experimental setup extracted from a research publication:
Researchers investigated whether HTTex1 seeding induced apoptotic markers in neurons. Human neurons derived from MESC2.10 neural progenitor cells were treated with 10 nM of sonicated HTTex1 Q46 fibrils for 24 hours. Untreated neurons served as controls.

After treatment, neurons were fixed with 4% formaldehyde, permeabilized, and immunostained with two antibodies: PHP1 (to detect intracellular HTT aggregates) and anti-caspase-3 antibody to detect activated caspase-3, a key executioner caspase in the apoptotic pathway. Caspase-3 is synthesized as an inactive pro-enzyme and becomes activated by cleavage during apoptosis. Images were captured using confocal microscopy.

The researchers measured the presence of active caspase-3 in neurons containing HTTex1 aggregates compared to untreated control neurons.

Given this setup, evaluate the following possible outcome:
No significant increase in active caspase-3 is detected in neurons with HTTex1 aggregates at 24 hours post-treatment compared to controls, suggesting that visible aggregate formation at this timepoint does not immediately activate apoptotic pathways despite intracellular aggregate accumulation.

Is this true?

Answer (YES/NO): NO